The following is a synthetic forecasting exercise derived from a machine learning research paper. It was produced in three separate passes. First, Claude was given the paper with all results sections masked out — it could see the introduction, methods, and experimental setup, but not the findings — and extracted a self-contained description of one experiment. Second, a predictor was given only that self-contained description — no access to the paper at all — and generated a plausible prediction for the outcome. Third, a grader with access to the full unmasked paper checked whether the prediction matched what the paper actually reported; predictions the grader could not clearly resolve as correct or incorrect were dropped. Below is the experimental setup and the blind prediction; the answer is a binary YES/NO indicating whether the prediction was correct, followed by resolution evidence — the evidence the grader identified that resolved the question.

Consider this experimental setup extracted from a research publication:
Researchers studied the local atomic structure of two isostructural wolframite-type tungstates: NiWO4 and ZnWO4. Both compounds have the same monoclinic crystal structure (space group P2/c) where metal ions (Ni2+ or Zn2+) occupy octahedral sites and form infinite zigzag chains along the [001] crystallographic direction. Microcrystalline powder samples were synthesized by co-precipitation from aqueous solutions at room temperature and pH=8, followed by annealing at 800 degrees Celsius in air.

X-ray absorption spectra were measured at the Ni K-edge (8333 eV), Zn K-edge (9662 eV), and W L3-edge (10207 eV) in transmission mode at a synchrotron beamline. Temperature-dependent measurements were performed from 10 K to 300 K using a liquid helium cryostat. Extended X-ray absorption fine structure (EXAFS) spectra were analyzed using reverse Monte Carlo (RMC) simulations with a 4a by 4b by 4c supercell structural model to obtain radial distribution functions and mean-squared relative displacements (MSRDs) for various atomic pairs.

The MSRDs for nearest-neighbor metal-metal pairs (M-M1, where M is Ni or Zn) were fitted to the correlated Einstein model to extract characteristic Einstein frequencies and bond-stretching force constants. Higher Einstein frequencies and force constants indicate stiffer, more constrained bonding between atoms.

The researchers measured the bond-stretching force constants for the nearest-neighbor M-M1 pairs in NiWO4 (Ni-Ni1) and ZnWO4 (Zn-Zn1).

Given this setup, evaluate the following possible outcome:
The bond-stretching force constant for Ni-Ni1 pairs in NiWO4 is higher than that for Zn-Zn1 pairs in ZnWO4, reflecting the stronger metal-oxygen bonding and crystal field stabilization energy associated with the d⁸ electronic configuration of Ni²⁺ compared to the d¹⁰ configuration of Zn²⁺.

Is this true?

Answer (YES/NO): YES